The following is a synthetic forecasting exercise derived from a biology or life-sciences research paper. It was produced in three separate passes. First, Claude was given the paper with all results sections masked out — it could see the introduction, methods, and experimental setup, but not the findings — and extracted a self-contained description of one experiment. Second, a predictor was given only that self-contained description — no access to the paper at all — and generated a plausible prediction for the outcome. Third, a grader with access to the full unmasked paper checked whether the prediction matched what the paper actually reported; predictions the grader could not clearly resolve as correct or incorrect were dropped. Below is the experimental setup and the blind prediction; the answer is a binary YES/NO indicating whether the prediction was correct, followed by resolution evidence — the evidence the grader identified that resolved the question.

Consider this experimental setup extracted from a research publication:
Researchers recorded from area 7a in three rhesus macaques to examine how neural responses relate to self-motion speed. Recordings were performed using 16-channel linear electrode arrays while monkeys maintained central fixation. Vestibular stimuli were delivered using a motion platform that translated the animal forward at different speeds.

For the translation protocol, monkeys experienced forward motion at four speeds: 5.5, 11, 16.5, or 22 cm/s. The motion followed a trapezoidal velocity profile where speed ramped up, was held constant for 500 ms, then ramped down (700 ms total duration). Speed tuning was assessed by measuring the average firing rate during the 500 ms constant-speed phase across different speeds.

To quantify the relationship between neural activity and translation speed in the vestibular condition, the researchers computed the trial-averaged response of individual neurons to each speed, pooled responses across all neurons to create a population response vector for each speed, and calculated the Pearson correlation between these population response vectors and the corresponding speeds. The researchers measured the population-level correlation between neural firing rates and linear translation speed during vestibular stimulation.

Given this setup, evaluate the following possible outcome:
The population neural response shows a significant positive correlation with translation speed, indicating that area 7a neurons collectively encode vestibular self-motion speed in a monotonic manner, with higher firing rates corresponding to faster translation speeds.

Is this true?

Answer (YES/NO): YES